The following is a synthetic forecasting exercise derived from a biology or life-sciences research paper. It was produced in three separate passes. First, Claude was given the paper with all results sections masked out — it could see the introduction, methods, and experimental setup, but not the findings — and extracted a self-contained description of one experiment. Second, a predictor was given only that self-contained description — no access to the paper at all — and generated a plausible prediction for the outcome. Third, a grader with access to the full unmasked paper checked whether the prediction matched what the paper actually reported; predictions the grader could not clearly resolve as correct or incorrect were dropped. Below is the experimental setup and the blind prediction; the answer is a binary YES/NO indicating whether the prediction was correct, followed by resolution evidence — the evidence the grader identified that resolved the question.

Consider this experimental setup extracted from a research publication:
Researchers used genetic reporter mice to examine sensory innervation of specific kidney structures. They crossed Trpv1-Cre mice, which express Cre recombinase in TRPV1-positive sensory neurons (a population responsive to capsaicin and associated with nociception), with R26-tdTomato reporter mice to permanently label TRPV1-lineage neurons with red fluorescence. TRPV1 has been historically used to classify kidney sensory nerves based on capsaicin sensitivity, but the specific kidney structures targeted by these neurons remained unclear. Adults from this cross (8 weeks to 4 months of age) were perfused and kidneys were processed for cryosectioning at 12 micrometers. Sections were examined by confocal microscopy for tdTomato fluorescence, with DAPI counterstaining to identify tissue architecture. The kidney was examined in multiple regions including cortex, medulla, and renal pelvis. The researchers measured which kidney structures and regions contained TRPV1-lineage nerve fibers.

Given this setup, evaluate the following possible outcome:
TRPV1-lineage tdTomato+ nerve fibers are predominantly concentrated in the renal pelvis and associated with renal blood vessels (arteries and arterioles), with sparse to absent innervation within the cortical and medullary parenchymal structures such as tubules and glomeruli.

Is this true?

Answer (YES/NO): NO